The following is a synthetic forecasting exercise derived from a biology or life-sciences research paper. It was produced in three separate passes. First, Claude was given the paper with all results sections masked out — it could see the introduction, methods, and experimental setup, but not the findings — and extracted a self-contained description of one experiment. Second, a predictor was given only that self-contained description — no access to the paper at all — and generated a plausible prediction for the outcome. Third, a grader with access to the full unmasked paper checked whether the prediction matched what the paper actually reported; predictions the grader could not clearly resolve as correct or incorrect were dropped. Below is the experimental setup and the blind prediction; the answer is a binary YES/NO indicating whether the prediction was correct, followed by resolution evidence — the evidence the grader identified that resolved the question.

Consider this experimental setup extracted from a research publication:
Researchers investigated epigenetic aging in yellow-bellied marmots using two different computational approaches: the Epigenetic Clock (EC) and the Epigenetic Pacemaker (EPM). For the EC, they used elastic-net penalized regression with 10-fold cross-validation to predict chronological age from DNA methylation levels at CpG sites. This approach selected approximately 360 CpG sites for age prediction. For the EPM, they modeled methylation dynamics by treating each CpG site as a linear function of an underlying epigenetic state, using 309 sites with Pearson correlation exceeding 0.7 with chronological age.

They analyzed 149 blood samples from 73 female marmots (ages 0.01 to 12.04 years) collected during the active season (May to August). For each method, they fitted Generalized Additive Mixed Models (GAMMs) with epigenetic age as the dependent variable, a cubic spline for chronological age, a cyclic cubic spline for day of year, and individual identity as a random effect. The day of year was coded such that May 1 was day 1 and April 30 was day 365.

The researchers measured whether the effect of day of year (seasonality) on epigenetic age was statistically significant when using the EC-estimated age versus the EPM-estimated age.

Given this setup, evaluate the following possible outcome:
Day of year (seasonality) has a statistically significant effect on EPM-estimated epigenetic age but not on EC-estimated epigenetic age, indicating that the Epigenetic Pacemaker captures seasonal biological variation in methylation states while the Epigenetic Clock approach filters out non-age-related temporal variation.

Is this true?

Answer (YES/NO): YES